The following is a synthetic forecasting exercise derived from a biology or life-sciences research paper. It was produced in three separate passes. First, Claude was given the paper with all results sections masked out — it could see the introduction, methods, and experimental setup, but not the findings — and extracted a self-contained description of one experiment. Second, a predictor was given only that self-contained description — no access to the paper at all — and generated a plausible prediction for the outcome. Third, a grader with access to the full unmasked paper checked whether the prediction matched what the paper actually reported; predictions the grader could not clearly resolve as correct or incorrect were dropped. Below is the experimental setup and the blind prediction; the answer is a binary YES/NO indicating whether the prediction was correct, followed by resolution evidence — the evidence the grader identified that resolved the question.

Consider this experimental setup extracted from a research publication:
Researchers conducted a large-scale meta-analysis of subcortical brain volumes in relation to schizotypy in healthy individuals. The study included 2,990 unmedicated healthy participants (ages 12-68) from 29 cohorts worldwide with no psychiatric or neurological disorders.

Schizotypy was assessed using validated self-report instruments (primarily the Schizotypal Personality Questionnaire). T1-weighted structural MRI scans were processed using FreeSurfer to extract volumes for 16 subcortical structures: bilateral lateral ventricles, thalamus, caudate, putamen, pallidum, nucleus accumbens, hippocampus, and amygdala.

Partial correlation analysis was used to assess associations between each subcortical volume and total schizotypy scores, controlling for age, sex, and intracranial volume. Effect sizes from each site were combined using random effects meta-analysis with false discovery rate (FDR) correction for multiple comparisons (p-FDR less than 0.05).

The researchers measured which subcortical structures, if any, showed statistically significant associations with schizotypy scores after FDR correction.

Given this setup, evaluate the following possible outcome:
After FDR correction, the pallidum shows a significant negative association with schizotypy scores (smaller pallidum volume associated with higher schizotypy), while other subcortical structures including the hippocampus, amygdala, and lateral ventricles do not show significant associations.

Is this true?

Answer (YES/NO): NO